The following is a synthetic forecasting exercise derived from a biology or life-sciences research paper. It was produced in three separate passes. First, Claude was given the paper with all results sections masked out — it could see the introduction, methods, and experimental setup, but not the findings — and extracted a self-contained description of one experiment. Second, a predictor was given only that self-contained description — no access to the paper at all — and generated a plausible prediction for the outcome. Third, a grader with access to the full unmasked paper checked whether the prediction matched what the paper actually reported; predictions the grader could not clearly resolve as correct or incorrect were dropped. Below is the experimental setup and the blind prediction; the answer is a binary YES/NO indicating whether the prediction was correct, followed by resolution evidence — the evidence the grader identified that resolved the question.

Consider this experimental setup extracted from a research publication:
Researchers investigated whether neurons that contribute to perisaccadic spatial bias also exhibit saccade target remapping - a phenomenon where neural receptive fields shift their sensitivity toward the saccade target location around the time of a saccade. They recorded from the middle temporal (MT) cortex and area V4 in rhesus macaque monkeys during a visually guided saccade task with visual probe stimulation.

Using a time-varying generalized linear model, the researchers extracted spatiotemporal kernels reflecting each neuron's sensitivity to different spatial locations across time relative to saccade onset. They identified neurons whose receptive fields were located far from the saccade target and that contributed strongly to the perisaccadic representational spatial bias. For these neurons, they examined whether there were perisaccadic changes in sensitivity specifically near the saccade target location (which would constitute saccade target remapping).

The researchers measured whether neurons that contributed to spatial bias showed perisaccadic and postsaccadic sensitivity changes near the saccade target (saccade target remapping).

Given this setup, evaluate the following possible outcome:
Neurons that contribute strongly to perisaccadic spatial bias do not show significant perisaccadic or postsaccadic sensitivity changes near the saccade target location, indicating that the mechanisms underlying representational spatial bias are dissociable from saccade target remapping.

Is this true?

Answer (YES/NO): NO